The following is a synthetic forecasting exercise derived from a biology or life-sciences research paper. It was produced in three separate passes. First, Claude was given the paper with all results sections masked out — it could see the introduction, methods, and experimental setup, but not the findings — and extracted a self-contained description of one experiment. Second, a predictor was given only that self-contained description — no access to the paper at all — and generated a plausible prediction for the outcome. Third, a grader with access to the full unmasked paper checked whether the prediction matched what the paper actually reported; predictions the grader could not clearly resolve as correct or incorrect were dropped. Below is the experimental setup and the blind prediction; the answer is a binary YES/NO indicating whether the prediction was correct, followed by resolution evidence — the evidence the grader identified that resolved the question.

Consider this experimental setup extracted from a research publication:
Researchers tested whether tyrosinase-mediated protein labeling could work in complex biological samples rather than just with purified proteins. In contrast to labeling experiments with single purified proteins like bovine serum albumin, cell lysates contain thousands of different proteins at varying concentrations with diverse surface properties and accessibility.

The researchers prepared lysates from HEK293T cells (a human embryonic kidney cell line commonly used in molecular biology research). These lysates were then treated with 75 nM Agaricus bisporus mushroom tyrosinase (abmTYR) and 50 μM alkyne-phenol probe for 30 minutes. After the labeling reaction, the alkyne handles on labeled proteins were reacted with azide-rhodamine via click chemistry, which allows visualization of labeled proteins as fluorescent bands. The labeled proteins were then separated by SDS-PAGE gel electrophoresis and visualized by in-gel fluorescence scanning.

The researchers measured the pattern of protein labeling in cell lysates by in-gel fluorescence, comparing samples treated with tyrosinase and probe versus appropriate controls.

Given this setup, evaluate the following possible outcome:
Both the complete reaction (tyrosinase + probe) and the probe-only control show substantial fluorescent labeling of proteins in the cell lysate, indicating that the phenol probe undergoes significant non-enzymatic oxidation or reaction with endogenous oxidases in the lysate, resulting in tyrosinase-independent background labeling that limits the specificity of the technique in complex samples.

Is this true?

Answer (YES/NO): NO